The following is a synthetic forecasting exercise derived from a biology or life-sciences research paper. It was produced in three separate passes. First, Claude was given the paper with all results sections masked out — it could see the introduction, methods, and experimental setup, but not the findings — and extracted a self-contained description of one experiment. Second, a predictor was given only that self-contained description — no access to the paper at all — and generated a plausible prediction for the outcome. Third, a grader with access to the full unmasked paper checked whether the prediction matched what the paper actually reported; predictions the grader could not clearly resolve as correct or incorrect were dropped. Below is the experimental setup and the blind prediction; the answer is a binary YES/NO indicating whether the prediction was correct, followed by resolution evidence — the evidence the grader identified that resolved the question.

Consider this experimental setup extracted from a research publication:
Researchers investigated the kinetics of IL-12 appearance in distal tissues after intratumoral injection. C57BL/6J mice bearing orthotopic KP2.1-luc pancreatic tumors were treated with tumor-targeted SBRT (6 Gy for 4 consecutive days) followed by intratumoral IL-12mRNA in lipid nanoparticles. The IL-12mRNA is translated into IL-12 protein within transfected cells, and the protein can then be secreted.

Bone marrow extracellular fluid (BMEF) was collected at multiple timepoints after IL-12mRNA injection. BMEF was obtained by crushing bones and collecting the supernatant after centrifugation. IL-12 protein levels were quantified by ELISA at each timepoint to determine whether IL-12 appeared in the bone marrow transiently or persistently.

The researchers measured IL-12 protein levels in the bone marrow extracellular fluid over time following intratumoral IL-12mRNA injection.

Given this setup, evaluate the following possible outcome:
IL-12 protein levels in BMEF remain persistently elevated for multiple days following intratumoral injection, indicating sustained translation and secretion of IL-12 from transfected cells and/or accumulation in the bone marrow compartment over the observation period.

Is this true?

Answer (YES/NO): NO